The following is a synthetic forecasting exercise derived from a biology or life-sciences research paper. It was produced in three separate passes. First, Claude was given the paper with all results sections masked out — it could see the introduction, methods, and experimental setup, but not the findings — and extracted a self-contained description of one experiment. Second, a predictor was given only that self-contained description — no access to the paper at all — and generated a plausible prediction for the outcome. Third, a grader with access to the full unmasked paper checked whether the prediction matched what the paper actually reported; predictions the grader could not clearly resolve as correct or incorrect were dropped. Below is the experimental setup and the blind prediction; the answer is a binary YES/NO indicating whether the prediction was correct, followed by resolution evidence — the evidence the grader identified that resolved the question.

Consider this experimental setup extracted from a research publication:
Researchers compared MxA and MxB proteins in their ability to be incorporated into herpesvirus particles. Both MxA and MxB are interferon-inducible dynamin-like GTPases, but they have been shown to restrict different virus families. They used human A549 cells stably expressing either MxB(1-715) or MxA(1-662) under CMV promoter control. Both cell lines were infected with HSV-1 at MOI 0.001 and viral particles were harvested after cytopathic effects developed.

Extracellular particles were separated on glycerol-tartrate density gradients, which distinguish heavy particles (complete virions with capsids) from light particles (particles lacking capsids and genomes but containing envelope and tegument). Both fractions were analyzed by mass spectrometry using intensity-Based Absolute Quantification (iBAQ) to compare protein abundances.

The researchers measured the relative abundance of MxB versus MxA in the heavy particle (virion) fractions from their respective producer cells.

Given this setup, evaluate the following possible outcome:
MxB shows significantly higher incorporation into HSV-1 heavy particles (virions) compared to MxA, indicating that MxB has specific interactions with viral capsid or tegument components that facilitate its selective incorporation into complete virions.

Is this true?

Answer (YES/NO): YES